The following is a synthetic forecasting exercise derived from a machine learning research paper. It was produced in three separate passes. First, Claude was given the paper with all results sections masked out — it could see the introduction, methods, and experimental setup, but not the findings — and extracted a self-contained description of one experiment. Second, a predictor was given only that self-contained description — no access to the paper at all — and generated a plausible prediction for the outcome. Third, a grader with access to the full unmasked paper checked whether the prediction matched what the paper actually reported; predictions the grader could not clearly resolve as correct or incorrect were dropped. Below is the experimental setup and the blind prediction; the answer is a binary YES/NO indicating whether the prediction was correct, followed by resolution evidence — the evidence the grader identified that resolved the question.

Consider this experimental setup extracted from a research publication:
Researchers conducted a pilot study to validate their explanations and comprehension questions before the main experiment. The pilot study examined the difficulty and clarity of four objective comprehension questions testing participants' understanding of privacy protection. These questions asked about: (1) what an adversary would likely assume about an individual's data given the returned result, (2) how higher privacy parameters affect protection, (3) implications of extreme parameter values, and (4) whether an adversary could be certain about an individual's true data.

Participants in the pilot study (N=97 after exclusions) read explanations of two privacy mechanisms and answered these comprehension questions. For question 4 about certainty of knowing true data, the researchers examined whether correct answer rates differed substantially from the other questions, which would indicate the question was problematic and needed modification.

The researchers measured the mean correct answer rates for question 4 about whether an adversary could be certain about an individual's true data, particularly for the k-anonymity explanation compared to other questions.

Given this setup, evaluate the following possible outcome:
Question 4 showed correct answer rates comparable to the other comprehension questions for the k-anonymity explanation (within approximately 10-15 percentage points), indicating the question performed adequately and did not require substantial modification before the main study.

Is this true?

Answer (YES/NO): NO